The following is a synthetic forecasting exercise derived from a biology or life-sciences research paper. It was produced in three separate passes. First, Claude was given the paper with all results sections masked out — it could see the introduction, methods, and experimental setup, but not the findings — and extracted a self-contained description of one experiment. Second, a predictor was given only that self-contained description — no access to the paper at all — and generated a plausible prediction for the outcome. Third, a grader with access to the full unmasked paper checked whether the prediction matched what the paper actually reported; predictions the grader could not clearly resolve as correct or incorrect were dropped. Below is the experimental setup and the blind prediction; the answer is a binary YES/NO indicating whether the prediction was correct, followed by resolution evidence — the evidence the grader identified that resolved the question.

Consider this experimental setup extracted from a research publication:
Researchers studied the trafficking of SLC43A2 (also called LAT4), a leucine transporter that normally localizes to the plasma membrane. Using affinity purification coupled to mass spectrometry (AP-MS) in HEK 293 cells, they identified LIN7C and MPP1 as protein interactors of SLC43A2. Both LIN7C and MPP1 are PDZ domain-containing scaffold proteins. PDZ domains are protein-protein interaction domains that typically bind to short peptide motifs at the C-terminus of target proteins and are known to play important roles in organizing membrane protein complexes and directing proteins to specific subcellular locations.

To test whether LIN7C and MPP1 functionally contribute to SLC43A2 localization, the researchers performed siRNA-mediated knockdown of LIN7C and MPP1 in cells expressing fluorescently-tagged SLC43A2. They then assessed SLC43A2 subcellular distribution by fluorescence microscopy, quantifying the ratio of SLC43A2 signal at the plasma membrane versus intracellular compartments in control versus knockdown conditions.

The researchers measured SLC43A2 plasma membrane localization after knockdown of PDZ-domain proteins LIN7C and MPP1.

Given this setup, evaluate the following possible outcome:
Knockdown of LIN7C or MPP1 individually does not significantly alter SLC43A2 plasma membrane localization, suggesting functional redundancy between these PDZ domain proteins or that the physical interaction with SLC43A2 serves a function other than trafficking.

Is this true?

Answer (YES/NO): NO